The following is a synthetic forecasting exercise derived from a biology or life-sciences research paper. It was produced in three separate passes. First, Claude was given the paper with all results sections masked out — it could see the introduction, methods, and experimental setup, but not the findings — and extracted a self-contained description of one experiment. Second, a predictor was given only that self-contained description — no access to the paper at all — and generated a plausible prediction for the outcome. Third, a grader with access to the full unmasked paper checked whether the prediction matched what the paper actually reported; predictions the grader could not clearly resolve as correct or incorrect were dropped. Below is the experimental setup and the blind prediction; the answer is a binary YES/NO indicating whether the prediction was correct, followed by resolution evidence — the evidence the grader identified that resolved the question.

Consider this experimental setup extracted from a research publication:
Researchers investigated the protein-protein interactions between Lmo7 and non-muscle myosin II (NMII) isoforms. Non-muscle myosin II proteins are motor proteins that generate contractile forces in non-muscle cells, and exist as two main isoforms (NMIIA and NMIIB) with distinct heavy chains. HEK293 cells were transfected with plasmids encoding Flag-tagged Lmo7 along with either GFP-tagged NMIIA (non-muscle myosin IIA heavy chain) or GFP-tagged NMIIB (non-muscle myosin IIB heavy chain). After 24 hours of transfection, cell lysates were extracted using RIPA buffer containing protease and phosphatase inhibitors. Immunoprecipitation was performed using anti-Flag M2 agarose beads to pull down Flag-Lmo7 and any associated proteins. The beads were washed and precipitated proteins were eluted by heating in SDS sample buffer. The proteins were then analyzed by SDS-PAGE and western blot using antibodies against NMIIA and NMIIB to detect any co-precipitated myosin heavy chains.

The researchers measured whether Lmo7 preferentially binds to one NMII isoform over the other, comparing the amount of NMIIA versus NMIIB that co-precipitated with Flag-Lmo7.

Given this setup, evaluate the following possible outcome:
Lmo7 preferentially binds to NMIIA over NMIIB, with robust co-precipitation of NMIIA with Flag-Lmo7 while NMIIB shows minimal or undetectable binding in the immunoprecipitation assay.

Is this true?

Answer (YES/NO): NO